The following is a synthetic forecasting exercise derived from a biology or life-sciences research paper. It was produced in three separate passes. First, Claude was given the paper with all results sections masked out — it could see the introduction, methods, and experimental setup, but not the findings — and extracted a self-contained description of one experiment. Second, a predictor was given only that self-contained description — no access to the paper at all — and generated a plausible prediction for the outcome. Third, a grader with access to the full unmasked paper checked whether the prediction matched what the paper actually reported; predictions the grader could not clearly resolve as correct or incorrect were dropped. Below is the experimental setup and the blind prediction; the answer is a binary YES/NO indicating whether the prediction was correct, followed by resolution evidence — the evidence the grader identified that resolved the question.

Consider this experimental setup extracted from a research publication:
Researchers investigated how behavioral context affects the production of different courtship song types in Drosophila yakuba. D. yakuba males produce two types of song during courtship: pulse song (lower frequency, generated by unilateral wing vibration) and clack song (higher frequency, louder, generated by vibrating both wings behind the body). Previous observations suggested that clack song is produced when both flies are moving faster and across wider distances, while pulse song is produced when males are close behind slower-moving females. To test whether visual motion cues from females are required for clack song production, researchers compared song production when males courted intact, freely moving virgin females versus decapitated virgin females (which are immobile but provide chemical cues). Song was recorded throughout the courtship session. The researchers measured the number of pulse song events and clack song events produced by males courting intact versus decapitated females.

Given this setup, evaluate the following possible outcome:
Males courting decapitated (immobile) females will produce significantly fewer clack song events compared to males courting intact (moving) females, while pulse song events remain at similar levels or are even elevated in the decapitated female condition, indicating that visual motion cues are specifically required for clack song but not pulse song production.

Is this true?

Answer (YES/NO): YES